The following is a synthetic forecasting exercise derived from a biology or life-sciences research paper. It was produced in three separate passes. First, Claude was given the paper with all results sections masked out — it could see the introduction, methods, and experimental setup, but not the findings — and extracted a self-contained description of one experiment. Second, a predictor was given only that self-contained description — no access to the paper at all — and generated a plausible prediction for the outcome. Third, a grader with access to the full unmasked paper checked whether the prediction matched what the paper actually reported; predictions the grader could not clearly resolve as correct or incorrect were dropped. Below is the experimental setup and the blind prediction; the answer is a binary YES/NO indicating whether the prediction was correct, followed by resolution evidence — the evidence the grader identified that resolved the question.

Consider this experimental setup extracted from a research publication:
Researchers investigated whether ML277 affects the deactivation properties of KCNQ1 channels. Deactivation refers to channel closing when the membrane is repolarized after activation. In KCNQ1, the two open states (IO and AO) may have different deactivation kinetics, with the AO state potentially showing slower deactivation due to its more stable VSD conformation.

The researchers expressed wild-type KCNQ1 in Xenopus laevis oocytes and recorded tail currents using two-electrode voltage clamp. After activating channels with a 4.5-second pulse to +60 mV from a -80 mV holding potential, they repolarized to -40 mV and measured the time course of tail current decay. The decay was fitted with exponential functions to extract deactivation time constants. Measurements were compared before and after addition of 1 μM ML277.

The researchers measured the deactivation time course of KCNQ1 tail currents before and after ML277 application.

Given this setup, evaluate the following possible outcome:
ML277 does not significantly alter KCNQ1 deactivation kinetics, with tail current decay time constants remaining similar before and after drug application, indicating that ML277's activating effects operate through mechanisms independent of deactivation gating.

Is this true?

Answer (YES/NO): NO